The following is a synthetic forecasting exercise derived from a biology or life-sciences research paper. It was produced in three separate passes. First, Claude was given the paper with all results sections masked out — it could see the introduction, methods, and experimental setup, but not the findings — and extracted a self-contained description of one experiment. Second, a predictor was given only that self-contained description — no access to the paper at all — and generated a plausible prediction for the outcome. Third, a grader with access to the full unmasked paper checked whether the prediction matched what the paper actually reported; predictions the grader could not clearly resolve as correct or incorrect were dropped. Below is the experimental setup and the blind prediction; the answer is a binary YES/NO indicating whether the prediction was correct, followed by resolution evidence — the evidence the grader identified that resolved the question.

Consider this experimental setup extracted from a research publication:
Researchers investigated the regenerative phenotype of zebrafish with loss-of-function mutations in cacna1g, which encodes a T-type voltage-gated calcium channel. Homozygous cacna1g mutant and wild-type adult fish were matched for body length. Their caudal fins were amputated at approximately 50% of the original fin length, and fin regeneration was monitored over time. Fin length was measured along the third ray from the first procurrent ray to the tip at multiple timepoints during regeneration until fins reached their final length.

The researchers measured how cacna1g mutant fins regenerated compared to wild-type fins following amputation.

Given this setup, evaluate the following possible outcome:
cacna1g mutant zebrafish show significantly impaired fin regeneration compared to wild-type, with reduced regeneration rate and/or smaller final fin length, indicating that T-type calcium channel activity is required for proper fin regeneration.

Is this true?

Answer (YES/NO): NO